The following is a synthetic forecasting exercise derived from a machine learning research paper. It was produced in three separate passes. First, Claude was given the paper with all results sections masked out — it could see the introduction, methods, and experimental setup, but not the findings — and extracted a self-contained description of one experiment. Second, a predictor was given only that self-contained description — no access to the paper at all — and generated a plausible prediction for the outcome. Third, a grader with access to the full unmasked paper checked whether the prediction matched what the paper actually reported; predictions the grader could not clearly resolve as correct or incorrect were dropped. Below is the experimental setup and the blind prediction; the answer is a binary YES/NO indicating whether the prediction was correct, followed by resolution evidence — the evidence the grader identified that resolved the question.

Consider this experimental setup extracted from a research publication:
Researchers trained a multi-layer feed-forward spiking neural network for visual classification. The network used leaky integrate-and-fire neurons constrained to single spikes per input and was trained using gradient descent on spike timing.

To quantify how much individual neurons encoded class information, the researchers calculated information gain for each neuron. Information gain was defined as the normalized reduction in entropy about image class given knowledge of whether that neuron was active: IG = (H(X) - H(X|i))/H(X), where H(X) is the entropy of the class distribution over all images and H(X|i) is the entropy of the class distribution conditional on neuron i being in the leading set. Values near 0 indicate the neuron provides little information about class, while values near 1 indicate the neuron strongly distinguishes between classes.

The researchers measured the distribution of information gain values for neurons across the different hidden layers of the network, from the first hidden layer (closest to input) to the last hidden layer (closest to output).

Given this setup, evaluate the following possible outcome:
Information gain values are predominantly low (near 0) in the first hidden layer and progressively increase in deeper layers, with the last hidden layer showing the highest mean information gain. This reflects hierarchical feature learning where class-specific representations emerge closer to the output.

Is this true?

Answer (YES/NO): YES